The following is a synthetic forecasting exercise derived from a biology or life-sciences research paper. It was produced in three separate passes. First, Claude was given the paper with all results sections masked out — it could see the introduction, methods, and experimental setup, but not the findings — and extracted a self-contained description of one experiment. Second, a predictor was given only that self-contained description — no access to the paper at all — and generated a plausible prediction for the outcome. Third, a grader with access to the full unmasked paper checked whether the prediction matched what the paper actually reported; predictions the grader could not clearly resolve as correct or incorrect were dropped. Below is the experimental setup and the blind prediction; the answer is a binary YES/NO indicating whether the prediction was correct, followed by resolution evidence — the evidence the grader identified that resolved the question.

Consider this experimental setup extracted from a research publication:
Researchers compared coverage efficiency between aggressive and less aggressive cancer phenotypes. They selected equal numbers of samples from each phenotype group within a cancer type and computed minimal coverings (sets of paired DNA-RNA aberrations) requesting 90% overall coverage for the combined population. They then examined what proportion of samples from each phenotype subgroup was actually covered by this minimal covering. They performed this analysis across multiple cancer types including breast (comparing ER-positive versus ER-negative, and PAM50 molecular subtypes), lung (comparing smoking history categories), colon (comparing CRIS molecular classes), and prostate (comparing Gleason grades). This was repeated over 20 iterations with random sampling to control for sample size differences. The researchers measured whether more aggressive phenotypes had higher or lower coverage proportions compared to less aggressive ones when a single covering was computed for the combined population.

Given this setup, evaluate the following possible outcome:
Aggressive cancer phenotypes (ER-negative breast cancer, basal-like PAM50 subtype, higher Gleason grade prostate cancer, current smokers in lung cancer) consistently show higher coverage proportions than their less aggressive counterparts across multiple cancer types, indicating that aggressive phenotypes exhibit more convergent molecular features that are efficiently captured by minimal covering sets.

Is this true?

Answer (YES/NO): YES